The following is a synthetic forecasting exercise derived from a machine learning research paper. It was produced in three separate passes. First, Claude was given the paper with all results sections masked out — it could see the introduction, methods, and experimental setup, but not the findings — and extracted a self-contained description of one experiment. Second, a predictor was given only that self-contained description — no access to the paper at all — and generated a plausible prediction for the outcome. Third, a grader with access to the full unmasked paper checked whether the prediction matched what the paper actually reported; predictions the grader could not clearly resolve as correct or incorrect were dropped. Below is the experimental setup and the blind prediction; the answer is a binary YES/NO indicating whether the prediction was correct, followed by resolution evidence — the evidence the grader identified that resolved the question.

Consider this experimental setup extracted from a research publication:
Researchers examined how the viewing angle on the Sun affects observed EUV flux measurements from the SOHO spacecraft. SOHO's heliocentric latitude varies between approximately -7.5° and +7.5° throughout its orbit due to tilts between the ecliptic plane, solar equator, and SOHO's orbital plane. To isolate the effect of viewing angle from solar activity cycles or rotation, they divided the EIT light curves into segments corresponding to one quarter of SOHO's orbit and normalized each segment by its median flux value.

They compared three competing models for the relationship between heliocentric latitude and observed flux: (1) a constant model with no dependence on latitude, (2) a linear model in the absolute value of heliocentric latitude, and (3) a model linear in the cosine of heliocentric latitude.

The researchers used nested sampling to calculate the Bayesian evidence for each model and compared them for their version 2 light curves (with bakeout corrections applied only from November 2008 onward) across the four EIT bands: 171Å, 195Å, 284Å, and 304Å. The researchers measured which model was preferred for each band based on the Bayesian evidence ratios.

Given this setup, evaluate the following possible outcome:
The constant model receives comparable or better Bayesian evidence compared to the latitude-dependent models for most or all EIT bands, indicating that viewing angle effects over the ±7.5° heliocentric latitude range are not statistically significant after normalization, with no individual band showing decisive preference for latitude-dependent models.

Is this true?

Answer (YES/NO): NO